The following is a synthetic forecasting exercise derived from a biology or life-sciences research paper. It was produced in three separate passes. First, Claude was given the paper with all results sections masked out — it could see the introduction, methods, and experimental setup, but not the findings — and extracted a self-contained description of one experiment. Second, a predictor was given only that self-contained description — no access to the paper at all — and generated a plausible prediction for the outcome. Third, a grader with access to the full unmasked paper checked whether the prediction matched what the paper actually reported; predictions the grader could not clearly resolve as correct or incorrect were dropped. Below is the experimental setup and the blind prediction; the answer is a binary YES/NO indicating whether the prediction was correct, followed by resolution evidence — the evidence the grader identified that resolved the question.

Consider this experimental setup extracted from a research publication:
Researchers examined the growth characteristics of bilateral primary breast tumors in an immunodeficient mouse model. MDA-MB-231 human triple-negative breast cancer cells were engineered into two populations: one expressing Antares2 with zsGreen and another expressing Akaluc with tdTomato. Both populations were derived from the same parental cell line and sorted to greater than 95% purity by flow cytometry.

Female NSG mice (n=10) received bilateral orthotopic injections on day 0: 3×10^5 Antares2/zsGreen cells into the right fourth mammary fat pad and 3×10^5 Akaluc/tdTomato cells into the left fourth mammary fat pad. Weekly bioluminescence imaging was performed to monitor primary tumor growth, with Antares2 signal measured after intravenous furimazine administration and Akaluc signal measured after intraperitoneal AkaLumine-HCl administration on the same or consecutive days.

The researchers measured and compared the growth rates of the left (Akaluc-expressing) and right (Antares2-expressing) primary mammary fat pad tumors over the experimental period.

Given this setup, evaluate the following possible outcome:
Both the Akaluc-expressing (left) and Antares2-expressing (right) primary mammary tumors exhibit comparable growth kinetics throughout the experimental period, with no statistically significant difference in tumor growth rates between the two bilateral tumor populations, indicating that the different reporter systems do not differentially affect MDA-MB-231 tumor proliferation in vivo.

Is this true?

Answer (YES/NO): NO